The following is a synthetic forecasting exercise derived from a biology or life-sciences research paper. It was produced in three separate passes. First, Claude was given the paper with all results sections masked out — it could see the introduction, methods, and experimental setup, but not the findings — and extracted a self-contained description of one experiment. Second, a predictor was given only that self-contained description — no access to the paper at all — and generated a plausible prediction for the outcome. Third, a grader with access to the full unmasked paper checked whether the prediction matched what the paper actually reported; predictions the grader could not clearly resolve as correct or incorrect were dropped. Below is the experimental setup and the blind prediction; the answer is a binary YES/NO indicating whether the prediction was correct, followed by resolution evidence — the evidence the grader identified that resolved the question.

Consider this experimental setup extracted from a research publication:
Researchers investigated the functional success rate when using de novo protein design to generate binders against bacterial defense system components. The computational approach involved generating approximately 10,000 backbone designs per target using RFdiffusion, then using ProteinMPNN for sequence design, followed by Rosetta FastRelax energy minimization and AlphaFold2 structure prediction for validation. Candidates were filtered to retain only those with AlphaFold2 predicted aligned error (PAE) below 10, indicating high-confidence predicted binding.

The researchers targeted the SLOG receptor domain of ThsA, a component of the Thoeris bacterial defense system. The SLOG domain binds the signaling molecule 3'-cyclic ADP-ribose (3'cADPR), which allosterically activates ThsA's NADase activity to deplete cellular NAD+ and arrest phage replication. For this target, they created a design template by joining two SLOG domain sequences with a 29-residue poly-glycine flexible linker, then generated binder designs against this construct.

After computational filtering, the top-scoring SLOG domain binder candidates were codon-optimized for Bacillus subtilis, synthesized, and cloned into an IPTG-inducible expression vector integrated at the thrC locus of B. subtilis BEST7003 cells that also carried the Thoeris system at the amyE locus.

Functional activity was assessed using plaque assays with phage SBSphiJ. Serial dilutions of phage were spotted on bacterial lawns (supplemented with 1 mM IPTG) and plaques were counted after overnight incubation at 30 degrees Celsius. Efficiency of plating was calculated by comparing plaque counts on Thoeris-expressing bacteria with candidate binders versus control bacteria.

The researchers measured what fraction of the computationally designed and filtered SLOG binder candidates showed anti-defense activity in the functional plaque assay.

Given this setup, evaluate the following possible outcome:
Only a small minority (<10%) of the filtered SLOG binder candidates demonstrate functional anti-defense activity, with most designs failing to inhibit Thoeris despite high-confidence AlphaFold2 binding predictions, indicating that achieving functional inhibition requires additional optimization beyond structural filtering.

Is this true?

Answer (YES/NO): YES